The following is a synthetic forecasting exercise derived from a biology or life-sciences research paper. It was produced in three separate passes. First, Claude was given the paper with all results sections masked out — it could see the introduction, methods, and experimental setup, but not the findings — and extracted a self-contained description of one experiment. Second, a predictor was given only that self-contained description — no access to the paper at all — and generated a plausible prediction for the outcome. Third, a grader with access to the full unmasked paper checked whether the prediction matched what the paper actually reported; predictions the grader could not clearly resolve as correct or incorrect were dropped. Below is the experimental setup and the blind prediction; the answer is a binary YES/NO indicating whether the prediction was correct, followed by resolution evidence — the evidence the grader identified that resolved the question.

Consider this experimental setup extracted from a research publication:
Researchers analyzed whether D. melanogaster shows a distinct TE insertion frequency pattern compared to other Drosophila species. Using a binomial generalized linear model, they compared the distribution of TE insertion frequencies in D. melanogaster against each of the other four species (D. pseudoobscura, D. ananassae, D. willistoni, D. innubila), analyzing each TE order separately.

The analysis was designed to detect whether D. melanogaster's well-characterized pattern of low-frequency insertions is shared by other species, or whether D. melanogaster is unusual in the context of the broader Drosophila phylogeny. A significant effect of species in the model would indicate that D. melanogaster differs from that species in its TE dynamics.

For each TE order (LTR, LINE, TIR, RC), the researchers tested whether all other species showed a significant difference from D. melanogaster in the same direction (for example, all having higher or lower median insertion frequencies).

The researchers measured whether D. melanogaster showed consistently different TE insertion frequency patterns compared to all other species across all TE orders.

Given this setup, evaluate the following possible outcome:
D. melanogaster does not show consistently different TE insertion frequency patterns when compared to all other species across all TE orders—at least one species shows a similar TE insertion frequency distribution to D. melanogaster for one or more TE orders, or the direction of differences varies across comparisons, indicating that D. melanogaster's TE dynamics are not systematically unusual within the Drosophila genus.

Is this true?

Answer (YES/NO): YES